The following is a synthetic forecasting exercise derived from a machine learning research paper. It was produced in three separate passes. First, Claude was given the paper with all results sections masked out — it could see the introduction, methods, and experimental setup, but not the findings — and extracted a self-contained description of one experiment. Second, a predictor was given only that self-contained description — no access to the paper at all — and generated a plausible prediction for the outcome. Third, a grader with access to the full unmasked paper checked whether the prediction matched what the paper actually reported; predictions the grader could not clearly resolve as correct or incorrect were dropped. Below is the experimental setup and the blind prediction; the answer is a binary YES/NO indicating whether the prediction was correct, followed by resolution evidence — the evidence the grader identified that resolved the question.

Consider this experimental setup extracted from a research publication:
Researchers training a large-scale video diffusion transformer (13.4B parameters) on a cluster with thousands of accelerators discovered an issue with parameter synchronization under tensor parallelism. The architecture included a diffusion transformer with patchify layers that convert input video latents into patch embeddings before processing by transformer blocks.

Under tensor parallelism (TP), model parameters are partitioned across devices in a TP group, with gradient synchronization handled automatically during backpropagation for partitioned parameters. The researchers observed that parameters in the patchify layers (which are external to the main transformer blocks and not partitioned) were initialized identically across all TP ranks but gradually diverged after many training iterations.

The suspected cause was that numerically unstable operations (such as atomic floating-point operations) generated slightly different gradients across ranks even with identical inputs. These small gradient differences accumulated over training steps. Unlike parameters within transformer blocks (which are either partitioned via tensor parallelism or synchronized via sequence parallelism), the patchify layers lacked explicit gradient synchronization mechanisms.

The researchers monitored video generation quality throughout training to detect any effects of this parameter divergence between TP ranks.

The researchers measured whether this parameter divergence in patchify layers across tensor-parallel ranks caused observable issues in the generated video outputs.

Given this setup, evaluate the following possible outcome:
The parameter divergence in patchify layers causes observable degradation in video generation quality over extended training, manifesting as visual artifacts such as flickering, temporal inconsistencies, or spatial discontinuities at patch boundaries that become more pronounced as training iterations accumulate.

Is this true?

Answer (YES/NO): NO